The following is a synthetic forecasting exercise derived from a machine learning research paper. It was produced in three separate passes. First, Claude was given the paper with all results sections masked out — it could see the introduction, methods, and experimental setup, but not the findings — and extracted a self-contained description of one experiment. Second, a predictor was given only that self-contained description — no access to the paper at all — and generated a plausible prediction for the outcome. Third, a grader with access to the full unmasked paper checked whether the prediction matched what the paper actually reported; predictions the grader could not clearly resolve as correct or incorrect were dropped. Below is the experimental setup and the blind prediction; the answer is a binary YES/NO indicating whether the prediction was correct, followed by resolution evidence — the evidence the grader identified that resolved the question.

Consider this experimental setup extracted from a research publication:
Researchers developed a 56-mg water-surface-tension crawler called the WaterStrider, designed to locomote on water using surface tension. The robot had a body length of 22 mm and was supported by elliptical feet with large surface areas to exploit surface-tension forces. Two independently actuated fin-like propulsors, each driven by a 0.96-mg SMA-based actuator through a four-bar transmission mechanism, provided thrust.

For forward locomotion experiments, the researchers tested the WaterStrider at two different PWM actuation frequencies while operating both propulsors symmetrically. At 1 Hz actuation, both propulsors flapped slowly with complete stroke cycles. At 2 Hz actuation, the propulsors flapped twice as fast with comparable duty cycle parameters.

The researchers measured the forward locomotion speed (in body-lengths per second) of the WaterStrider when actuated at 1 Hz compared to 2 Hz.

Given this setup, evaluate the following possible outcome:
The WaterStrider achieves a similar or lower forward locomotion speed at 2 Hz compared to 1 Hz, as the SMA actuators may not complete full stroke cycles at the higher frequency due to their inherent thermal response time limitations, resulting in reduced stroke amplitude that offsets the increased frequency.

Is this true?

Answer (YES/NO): NO